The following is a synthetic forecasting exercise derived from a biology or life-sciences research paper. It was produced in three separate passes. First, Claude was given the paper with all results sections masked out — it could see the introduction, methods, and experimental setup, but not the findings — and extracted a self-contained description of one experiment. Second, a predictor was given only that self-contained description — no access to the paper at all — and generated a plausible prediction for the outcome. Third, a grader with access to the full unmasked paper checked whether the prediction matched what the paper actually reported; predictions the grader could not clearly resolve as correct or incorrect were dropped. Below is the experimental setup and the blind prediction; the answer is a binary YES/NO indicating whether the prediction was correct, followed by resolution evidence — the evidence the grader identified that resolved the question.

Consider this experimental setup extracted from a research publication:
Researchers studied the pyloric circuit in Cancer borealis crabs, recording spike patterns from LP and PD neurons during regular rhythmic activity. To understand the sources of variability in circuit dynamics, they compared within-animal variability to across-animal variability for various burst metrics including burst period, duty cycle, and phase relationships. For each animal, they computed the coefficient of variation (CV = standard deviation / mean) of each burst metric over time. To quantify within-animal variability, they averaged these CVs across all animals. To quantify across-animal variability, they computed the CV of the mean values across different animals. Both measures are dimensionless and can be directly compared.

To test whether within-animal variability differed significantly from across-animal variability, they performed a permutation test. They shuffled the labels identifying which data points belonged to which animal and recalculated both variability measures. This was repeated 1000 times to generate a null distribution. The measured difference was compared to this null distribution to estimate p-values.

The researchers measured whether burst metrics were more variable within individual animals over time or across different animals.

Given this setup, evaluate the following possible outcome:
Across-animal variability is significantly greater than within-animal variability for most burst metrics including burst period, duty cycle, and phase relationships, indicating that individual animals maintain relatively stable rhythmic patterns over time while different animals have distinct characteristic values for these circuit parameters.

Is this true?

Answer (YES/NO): YES